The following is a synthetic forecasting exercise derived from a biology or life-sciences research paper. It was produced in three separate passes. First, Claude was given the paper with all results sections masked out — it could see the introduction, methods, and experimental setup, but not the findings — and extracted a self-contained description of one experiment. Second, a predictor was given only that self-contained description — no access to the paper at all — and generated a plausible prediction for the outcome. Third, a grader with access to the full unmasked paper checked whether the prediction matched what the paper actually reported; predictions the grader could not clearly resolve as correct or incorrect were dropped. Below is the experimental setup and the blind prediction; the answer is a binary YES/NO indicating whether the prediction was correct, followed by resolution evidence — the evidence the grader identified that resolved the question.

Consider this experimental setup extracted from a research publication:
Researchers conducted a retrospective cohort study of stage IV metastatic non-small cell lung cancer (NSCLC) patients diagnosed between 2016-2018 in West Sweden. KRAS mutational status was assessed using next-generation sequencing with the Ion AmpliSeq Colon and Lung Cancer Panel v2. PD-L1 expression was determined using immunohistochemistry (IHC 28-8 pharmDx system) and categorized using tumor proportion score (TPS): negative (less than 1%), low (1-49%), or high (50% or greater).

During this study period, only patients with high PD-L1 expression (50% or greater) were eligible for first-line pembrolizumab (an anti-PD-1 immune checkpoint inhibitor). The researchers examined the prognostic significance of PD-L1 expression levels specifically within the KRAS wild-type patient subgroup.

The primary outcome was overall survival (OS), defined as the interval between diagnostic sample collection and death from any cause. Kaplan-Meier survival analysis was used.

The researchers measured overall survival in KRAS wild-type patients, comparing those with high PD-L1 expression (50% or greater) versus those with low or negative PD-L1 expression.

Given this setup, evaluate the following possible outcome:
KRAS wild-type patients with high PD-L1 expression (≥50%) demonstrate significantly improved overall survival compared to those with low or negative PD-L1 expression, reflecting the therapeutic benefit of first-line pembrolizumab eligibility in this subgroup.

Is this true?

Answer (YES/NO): NO